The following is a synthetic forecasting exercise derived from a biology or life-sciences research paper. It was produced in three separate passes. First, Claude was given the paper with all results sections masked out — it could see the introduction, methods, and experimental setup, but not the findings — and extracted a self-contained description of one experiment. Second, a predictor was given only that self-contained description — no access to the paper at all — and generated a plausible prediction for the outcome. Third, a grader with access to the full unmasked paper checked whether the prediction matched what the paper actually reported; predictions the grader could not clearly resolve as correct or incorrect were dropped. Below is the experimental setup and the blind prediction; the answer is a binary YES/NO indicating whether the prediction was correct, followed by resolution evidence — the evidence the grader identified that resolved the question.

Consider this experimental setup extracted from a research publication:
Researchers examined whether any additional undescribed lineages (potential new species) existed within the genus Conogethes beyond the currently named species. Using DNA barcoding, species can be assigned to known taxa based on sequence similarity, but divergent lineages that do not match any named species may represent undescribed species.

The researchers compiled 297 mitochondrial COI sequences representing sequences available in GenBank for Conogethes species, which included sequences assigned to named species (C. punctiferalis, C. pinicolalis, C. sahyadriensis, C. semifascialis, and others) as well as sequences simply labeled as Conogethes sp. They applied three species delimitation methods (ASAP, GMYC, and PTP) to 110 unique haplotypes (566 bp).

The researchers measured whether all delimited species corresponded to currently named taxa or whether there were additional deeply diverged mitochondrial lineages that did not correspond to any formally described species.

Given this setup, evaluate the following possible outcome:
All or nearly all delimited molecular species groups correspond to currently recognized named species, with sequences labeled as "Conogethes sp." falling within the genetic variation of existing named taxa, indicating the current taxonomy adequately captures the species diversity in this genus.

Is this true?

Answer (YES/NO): NO